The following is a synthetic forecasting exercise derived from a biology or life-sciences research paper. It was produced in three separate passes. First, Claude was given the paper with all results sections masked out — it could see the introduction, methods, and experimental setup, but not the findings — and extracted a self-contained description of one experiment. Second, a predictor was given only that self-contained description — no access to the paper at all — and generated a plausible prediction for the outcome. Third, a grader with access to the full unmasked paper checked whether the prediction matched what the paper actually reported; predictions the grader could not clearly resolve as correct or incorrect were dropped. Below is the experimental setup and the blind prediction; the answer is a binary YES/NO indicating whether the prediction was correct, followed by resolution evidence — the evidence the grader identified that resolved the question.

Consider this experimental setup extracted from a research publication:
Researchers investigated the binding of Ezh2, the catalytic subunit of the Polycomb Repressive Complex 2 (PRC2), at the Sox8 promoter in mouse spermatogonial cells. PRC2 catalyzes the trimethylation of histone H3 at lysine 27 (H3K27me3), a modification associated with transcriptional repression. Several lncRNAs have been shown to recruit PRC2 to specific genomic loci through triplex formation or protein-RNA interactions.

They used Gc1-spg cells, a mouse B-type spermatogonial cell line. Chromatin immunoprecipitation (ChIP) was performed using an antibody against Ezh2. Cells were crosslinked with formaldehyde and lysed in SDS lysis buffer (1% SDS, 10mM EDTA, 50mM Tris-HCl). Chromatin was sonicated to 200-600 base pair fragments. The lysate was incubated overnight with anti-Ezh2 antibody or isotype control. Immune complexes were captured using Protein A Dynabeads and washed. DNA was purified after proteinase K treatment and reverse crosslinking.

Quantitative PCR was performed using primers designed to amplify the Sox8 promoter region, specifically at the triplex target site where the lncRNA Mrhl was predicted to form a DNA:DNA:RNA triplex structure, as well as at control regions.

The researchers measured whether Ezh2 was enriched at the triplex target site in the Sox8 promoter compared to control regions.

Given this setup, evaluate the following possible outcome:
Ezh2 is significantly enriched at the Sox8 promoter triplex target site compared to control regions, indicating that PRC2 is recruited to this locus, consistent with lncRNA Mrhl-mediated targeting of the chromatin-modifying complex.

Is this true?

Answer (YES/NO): YES